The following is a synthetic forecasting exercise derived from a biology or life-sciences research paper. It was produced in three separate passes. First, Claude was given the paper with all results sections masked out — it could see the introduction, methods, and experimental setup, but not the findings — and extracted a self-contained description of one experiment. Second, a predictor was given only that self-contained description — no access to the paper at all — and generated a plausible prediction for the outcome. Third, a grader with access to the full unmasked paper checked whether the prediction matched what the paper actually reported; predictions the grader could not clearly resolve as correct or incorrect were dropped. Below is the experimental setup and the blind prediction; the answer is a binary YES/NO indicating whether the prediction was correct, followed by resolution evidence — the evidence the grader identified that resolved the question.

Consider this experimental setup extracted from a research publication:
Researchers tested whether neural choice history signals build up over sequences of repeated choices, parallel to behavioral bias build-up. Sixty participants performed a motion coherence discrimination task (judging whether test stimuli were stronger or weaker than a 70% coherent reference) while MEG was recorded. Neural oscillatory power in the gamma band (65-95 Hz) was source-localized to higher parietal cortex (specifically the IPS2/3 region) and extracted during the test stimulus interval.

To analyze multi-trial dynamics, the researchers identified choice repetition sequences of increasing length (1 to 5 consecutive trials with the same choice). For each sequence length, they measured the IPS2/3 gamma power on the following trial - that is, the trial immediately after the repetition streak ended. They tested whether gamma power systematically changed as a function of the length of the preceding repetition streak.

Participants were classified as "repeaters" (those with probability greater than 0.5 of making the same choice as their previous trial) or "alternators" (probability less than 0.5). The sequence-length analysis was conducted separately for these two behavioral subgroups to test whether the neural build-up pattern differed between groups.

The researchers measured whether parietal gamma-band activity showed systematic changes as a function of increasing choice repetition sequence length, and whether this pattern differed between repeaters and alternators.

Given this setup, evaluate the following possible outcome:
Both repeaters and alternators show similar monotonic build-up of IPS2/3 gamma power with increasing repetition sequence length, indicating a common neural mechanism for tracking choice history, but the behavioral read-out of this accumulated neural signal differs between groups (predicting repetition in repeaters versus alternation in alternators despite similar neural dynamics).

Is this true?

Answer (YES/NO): NO